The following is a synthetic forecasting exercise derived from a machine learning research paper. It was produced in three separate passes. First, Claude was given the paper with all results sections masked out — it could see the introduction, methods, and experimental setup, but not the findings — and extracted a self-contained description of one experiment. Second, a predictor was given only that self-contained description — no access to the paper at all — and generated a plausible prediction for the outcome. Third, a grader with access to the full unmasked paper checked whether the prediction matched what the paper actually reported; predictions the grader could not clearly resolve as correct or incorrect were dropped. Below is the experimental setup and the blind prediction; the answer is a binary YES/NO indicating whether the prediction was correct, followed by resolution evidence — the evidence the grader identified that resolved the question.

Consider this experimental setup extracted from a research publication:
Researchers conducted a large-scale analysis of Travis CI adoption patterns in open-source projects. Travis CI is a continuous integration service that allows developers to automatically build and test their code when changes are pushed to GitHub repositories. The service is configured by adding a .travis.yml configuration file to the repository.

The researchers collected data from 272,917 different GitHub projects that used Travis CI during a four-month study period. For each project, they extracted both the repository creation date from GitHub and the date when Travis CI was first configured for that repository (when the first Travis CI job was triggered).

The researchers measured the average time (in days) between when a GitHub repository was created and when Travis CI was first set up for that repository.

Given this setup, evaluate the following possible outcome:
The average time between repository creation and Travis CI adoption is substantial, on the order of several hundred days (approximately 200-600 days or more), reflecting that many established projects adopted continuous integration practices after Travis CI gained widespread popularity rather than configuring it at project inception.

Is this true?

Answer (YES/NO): NO